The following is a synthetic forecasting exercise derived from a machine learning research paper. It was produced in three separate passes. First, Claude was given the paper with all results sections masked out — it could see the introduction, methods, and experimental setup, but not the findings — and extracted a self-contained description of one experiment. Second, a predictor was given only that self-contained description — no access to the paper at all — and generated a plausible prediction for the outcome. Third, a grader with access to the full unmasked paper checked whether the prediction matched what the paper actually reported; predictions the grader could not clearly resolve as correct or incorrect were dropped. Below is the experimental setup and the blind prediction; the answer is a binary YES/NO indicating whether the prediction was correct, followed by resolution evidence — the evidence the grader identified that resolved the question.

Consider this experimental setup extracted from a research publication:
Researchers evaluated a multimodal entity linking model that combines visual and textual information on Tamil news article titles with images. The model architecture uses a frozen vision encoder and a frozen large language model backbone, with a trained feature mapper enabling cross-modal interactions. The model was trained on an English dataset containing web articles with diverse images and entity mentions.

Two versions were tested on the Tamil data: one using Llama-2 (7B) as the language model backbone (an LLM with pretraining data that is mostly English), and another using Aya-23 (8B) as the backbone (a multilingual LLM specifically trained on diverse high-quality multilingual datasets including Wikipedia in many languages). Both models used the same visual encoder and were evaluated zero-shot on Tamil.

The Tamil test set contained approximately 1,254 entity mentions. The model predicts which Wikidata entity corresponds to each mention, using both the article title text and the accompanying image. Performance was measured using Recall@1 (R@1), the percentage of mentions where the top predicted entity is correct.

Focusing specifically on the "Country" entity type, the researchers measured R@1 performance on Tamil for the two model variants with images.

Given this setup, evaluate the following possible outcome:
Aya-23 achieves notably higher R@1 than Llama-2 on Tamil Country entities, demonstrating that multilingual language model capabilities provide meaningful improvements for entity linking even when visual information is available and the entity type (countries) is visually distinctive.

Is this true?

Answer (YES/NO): YES